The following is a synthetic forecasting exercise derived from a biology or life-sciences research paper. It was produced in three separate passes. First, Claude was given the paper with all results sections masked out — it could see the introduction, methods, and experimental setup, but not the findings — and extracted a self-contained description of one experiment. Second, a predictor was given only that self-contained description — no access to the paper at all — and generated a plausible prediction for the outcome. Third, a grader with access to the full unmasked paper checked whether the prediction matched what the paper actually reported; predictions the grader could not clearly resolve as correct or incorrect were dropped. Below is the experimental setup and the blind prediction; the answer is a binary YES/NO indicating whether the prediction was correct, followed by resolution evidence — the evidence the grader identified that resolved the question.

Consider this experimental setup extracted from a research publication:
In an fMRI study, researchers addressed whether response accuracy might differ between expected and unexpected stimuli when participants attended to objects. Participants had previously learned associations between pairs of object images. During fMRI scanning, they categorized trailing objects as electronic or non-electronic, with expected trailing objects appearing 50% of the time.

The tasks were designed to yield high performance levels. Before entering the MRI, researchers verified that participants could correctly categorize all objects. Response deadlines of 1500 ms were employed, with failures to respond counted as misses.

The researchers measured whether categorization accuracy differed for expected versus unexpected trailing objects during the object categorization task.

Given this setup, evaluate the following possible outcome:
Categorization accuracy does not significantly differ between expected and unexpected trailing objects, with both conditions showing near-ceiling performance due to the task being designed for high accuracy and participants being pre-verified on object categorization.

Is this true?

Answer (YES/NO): NO